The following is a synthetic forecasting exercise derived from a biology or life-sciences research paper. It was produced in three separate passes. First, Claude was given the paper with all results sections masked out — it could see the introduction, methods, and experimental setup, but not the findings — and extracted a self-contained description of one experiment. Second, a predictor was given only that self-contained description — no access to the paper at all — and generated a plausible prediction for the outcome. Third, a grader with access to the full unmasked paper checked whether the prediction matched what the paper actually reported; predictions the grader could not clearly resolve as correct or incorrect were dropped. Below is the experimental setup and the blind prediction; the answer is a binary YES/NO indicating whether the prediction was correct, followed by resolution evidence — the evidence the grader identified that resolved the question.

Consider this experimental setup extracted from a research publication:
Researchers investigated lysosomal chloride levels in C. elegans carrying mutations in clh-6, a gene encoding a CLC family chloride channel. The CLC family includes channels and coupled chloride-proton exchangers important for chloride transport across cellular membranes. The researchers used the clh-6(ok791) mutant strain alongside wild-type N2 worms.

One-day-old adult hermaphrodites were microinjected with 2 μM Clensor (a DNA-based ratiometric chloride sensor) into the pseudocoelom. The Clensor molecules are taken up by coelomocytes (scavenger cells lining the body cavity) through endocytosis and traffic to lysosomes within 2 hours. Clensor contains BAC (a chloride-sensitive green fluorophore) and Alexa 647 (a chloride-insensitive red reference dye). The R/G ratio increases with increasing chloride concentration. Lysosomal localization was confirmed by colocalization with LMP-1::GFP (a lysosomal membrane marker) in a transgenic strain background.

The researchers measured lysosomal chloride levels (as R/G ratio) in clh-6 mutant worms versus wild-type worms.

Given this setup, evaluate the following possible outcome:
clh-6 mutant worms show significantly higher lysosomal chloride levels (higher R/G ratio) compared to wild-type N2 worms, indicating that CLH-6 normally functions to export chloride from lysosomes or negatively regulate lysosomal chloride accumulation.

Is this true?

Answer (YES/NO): NO